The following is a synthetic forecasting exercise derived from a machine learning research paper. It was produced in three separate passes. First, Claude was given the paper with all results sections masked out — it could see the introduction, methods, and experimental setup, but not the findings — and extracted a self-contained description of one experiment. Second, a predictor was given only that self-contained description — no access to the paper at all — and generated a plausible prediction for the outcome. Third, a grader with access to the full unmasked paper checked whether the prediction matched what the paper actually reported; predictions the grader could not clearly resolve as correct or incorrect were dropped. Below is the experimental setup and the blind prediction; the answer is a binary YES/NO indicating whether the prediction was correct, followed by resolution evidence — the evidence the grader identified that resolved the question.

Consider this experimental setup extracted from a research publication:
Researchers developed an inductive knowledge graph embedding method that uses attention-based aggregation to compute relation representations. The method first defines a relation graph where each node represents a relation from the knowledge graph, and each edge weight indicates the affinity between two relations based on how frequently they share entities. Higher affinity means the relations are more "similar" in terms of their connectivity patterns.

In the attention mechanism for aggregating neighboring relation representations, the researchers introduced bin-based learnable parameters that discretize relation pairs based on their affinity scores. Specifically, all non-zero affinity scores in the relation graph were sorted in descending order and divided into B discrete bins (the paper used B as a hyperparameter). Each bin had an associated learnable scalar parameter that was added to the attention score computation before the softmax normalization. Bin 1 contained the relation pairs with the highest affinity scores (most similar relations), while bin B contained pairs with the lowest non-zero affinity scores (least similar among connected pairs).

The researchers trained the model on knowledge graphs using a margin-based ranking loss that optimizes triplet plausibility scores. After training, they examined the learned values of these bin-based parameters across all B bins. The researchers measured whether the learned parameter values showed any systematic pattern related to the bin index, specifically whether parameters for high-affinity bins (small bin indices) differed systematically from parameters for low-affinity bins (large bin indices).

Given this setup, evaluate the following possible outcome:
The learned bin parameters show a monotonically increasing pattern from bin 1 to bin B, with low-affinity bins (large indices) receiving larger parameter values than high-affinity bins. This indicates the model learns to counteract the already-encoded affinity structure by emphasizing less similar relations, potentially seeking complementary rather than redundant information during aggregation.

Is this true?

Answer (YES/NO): NO